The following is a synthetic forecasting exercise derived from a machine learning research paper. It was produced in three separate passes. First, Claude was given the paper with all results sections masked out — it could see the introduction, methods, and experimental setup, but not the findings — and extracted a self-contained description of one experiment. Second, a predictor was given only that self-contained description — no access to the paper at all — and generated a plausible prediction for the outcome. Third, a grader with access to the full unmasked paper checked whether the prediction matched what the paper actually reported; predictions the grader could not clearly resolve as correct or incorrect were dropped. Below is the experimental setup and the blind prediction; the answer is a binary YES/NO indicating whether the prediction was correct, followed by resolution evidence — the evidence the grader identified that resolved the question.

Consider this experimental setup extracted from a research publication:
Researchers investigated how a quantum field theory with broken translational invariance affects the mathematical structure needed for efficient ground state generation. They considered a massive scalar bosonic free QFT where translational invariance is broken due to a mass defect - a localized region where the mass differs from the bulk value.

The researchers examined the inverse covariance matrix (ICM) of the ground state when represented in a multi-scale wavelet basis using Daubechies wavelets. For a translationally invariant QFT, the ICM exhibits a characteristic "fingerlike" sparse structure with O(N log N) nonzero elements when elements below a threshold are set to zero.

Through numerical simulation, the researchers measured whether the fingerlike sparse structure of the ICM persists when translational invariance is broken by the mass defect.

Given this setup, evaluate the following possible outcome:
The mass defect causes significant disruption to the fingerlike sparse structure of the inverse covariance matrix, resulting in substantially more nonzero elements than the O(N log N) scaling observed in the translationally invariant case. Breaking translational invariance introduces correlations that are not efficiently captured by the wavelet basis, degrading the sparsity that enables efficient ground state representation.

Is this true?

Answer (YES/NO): NO